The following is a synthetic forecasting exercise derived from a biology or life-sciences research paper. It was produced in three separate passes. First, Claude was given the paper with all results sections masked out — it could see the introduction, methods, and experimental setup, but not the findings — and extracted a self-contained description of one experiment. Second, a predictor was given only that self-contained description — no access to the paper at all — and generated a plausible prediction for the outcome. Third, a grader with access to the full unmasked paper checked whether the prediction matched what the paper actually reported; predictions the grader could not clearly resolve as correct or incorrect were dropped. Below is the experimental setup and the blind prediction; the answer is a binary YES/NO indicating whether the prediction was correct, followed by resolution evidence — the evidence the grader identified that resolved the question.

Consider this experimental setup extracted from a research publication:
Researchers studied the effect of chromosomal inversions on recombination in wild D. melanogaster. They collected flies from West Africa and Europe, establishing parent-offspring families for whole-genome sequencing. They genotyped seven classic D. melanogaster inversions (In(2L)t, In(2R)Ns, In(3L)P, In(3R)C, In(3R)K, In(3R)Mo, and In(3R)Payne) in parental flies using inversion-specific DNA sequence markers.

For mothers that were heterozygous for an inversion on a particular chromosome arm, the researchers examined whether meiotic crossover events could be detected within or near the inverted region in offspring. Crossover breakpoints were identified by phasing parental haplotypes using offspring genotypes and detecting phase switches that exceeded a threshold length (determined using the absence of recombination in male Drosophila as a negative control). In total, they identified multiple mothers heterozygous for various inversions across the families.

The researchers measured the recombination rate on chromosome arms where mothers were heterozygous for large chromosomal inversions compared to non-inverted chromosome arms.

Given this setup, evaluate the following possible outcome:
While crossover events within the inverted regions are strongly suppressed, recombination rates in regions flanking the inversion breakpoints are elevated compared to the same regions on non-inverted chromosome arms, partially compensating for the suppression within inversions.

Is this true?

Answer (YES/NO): NO